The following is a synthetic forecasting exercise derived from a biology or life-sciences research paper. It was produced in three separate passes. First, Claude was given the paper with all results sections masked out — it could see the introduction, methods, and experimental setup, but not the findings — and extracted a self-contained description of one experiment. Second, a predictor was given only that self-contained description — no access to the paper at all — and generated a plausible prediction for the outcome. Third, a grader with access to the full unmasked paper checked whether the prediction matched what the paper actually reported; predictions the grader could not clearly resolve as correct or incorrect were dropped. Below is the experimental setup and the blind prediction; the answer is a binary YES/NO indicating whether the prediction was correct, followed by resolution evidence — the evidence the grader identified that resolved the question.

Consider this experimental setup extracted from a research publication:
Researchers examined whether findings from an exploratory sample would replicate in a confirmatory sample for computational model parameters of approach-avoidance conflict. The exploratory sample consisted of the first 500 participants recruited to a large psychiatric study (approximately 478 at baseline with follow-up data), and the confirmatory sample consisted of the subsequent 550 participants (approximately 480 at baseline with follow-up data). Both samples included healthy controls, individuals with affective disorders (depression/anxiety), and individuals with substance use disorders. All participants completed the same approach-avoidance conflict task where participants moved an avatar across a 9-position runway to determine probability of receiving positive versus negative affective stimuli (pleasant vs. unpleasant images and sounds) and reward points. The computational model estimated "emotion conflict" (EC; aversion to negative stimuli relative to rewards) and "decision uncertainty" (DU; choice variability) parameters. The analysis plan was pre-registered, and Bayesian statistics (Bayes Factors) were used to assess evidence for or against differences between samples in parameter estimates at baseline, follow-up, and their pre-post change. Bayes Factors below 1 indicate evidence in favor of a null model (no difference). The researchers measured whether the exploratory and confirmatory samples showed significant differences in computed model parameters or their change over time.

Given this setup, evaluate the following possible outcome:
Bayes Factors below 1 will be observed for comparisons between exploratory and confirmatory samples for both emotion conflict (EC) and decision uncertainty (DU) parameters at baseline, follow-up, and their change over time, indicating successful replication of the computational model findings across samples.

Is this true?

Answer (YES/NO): NO